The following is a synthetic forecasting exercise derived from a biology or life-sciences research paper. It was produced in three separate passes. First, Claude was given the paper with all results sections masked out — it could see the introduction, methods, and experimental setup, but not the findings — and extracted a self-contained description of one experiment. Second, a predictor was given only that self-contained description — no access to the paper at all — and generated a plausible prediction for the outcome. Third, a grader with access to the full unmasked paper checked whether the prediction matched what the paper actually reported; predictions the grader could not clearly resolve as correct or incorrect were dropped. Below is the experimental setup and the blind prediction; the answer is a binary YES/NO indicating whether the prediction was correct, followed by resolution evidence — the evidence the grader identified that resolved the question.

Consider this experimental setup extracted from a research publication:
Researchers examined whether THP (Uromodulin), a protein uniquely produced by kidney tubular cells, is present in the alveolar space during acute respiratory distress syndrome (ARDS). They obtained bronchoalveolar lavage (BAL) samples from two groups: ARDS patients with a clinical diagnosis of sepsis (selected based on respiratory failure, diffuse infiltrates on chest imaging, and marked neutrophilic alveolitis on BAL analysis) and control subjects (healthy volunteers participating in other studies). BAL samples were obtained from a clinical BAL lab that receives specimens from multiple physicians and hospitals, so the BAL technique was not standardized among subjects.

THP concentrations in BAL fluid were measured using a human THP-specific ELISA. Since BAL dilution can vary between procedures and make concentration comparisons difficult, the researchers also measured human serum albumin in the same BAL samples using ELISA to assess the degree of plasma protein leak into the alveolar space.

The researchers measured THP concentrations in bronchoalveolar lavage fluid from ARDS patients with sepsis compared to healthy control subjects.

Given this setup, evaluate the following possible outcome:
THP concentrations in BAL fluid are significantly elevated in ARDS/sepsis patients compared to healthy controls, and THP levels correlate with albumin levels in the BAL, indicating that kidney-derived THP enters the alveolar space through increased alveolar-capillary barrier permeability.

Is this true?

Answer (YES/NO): YES